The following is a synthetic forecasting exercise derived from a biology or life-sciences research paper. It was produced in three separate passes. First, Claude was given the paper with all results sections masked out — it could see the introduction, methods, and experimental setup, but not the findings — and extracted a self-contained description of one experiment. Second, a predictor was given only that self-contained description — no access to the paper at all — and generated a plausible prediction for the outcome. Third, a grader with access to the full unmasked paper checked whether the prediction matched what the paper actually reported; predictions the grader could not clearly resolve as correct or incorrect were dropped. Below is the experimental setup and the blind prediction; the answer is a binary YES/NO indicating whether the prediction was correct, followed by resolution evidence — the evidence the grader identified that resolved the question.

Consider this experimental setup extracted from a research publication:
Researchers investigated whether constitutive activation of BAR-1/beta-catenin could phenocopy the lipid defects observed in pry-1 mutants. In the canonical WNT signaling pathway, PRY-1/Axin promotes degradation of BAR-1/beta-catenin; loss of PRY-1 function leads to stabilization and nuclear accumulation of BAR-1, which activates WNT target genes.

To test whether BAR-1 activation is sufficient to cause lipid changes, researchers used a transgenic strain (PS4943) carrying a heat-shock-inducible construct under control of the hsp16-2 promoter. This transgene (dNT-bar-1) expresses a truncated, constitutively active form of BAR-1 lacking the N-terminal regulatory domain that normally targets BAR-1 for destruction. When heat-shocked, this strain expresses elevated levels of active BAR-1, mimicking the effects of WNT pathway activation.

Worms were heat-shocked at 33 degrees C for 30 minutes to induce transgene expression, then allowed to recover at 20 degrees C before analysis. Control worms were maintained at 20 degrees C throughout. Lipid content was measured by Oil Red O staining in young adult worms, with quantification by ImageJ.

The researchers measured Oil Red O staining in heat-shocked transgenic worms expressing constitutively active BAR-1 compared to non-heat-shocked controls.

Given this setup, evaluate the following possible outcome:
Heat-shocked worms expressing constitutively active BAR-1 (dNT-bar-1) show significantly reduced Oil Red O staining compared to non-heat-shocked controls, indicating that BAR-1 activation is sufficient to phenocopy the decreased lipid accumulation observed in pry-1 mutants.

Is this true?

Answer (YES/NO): YES